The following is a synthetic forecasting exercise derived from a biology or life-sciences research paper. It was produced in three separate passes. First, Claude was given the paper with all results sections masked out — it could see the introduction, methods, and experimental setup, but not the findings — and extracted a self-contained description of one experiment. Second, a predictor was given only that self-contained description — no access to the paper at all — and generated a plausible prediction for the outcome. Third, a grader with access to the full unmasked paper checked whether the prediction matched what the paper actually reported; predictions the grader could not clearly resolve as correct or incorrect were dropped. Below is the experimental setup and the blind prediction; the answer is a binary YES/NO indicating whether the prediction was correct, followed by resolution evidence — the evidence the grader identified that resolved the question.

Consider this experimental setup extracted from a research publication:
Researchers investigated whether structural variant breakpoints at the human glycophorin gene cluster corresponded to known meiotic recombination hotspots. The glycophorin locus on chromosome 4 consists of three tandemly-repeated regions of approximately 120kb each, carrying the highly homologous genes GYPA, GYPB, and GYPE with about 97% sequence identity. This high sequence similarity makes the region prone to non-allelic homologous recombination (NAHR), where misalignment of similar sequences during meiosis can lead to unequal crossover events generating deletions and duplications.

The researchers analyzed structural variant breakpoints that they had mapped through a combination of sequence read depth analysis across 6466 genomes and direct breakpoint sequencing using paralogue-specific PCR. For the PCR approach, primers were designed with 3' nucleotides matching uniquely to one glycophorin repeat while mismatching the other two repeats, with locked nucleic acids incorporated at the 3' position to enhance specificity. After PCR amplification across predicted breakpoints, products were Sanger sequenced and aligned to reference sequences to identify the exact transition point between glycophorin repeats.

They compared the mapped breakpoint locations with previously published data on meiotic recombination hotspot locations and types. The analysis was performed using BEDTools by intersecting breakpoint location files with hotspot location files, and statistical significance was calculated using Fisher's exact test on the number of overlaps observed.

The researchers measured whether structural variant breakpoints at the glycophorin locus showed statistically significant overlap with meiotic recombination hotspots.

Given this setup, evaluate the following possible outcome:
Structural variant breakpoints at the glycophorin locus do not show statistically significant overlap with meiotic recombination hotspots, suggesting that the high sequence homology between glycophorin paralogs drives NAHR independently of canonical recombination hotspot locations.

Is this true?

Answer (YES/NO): NO